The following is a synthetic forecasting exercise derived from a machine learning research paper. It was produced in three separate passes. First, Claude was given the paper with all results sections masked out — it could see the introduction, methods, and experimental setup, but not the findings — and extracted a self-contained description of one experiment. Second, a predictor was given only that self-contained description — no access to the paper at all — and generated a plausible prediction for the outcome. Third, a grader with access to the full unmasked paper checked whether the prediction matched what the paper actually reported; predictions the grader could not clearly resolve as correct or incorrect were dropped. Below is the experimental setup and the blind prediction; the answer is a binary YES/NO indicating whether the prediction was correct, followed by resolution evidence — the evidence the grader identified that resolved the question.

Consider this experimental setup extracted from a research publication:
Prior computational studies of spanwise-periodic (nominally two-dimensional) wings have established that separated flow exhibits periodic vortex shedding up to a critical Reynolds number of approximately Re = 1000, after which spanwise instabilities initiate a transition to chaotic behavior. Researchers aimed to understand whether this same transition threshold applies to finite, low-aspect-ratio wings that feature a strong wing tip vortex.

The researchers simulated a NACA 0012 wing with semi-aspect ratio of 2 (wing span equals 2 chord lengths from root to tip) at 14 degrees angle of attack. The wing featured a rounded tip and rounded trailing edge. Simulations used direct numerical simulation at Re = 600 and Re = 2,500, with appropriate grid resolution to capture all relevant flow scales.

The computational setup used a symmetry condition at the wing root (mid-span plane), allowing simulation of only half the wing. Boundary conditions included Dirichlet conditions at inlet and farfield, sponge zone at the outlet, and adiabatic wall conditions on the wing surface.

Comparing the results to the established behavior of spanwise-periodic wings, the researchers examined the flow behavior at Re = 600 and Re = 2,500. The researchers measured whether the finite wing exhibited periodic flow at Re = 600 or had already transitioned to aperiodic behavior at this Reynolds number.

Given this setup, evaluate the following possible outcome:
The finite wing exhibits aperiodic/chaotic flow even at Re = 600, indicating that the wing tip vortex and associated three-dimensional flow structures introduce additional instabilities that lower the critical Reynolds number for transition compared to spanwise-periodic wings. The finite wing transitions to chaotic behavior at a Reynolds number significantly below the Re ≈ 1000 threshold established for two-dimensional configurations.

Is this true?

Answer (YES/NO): NO